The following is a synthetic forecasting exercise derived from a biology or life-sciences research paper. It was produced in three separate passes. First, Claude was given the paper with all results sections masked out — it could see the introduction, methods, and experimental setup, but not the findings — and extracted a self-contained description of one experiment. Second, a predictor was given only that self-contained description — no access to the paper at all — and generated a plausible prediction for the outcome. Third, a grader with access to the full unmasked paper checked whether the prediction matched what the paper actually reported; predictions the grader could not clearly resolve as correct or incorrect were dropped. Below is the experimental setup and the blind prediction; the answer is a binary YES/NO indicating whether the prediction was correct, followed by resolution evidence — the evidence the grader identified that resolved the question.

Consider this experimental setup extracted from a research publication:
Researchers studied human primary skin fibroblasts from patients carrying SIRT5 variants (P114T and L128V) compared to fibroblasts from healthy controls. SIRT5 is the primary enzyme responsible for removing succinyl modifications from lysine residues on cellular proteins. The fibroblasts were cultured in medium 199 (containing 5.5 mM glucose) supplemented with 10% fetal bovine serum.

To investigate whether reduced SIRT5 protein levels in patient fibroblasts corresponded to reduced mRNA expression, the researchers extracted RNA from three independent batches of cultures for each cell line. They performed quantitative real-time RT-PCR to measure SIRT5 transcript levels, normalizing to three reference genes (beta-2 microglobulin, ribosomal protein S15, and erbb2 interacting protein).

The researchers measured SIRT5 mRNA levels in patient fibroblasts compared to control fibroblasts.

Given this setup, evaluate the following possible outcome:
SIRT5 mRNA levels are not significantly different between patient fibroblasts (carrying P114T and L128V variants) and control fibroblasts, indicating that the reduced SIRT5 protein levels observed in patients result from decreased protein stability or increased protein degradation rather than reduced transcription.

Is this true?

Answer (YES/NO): YES